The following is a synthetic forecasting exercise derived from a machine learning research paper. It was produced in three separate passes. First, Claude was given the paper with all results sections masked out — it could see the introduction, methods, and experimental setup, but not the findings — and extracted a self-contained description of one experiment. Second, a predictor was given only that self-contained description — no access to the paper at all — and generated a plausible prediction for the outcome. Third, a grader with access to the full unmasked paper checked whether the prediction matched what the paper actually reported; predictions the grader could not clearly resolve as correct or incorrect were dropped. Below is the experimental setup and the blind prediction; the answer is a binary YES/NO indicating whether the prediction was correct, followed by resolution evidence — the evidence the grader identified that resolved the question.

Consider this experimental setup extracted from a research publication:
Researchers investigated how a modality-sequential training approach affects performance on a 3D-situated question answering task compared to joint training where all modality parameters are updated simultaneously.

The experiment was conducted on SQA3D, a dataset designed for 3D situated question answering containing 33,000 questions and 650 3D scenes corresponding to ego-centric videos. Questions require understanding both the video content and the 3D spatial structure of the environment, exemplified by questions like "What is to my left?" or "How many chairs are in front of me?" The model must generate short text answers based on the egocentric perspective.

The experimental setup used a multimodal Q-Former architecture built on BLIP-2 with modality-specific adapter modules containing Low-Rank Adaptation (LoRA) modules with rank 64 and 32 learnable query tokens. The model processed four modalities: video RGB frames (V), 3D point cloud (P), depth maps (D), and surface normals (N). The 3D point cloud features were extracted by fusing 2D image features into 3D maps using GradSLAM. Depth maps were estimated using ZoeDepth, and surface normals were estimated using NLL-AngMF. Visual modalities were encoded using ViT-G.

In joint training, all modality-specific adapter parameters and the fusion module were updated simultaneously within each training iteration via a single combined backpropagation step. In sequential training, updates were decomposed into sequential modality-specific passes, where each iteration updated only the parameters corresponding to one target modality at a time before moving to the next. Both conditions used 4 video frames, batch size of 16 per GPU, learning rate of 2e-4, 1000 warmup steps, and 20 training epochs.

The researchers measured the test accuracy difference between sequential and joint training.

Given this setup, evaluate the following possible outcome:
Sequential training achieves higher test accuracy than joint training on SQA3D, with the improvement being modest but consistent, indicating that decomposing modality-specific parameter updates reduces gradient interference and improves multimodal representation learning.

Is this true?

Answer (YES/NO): YES